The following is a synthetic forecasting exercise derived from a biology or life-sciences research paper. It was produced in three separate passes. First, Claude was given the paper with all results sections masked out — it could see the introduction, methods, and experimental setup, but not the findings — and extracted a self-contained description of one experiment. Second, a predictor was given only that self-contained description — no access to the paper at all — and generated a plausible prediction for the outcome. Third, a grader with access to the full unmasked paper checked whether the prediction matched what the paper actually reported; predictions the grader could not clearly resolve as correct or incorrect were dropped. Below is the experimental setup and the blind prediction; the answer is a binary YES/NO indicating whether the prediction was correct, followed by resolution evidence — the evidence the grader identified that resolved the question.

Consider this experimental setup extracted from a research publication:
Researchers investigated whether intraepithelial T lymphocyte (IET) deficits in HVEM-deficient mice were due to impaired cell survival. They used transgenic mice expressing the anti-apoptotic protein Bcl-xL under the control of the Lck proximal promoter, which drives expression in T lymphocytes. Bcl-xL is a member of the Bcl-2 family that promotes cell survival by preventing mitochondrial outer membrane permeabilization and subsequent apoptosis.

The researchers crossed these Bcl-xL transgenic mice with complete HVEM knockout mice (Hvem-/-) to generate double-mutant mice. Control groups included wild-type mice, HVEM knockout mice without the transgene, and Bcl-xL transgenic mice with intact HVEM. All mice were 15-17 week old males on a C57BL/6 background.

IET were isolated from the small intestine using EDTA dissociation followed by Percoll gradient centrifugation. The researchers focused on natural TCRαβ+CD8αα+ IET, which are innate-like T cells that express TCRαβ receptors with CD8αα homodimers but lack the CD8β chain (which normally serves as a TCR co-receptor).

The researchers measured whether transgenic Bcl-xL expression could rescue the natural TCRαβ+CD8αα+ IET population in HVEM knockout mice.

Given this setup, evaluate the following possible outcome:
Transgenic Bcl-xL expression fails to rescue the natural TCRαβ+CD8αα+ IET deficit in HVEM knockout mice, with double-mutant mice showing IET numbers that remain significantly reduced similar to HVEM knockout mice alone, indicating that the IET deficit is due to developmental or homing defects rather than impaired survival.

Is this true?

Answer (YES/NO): NO